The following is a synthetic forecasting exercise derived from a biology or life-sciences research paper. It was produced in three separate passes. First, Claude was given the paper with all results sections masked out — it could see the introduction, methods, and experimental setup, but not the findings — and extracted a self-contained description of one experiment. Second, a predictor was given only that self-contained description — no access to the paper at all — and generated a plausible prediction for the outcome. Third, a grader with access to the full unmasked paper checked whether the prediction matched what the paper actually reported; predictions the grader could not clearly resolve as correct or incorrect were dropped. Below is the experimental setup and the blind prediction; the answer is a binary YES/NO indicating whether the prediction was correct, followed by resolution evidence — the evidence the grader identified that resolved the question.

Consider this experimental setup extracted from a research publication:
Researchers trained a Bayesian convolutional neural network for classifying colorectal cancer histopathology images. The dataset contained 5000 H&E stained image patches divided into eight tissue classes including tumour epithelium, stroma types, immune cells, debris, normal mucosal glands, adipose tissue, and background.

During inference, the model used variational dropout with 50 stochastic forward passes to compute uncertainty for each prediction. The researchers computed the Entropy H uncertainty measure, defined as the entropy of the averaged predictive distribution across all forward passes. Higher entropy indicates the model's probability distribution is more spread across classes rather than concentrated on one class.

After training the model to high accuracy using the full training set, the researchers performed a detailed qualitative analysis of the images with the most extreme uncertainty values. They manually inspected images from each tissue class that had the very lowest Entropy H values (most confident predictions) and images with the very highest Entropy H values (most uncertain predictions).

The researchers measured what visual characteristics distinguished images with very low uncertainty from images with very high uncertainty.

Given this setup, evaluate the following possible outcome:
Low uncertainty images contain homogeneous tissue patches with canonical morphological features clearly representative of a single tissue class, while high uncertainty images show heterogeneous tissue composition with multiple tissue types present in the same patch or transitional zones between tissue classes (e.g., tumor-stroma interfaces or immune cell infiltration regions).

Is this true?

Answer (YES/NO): NO